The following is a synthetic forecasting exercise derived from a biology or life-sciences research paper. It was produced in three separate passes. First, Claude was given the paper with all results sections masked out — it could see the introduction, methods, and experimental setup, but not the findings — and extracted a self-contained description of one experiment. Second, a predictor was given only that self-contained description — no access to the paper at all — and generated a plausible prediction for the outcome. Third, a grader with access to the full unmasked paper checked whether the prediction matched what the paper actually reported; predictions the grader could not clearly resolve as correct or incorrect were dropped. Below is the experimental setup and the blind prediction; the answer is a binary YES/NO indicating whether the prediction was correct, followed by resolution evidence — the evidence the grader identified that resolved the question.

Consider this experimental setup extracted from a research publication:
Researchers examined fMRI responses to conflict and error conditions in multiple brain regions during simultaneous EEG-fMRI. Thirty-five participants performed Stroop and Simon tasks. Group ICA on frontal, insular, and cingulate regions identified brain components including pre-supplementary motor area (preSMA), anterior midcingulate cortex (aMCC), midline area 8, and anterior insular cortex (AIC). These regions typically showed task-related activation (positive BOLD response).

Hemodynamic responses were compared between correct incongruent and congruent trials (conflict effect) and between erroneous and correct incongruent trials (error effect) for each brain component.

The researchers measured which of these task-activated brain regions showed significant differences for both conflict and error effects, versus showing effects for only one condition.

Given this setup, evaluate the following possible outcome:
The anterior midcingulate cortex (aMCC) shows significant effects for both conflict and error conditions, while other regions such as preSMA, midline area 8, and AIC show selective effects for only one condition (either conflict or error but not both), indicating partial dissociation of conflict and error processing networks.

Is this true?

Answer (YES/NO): NO